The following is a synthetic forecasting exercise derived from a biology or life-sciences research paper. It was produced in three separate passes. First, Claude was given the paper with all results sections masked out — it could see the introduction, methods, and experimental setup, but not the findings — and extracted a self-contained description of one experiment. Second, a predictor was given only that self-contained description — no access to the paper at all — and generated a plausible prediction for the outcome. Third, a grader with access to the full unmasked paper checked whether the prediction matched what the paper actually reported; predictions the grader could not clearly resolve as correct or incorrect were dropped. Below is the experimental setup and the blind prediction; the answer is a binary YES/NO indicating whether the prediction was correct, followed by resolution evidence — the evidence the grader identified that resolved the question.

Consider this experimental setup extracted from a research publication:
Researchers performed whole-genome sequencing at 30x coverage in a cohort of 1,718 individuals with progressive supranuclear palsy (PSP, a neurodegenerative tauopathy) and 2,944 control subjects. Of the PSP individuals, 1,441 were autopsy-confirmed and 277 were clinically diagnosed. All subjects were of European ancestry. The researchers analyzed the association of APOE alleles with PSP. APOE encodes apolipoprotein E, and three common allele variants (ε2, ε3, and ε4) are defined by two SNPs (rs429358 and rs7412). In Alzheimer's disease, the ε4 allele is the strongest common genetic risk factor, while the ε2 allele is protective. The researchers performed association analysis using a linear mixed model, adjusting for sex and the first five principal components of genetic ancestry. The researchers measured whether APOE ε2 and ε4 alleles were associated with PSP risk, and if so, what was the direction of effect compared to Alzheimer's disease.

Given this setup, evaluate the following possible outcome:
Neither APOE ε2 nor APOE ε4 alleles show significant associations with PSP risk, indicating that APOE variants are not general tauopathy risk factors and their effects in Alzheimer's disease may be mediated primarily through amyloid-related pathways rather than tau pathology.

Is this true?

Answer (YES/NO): NO